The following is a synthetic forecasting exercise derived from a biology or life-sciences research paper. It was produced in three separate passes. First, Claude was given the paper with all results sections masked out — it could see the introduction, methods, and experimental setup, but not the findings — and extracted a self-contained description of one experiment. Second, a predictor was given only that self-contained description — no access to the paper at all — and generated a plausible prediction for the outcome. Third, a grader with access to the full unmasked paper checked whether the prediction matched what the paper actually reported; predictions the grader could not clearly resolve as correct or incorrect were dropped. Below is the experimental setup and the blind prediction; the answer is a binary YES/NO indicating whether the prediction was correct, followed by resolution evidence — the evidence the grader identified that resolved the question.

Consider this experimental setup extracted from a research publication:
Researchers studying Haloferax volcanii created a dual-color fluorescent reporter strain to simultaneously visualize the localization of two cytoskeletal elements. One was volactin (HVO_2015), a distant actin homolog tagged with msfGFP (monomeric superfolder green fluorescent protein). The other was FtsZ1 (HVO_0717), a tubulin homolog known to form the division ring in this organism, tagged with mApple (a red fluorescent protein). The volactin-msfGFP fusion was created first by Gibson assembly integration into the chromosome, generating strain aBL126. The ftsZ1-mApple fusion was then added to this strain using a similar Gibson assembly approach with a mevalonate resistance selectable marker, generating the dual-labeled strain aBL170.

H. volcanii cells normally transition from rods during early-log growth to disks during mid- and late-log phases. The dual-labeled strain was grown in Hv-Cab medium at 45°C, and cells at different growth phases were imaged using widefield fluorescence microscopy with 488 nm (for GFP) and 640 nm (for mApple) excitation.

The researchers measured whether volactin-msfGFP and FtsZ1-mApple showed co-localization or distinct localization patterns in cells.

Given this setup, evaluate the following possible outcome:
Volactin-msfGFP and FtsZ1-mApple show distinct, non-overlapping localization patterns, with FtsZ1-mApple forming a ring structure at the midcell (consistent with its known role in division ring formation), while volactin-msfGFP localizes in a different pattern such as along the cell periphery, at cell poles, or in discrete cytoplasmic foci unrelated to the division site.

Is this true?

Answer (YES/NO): YES